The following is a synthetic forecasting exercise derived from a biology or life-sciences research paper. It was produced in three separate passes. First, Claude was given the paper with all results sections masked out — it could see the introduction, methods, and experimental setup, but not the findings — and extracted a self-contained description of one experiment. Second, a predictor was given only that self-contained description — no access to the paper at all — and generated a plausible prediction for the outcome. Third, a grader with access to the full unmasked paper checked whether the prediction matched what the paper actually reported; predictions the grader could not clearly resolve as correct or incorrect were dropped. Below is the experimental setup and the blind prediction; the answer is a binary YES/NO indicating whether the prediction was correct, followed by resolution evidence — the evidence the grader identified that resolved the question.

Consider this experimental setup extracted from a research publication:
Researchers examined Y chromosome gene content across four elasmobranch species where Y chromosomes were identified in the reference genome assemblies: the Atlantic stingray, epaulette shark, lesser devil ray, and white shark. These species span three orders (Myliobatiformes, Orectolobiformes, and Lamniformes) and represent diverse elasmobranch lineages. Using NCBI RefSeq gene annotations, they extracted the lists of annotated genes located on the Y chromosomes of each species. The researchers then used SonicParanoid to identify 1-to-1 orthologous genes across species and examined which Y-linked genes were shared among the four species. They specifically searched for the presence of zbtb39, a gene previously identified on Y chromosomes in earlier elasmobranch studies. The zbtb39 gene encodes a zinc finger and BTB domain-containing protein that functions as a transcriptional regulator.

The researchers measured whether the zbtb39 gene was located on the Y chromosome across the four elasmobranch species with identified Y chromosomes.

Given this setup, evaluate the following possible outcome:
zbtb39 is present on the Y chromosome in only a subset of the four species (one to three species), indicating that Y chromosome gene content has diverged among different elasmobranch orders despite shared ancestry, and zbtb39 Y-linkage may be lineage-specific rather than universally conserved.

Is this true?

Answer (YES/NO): YES